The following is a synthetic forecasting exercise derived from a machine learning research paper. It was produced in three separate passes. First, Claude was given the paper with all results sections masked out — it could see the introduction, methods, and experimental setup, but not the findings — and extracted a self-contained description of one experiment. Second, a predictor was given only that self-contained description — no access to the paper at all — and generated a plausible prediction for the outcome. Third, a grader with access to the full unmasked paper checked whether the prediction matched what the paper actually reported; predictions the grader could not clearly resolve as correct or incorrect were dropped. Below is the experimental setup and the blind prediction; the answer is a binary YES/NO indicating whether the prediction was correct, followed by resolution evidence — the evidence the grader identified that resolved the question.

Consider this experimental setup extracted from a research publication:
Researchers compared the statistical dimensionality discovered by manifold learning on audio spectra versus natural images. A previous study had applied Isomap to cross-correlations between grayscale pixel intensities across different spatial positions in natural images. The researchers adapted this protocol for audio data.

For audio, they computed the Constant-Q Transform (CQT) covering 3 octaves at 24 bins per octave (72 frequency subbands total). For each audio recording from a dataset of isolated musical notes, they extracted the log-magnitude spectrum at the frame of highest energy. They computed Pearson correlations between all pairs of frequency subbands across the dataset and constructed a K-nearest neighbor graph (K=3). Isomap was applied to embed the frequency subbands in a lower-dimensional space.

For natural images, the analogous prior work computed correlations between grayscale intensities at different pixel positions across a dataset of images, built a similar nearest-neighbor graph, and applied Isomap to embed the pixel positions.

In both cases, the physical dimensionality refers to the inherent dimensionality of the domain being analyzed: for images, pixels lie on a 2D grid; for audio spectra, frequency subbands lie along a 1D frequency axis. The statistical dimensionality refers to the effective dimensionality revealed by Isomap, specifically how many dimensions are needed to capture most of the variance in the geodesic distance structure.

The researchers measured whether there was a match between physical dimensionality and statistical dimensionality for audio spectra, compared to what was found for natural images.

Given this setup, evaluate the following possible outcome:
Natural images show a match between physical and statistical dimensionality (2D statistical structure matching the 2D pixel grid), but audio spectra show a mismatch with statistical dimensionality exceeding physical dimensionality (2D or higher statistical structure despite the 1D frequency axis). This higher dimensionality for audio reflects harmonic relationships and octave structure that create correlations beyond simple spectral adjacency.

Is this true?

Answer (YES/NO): YES